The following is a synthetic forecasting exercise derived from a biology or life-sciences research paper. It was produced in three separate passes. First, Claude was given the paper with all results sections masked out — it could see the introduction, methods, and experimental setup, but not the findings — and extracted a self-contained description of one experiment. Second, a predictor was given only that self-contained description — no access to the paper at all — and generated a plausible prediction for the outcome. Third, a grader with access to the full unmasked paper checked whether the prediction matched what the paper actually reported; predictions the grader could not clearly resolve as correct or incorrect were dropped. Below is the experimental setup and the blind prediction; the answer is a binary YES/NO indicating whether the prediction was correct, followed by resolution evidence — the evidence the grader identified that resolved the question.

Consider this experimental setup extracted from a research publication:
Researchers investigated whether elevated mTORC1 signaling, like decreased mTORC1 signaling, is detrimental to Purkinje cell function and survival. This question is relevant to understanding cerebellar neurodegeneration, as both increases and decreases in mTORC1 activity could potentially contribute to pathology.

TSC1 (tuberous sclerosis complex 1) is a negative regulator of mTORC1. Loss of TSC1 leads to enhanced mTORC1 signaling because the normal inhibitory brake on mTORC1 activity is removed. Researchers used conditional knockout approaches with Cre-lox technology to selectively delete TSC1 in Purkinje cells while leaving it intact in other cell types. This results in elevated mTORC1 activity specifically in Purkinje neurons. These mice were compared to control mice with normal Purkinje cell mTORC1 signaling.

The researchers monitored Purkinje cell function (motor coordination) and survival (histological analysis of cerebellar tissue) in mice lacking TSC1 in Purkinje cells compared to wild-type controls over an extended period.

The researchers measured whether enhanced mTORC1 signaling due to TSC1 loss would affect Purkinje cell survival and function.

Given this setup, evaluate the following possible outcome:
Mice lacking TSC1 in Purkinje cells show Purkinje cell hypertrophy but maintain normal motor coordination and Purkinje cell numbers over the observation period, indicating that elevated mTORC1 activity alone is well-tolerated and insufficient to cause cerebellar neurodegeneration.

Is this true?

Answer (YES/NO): NO